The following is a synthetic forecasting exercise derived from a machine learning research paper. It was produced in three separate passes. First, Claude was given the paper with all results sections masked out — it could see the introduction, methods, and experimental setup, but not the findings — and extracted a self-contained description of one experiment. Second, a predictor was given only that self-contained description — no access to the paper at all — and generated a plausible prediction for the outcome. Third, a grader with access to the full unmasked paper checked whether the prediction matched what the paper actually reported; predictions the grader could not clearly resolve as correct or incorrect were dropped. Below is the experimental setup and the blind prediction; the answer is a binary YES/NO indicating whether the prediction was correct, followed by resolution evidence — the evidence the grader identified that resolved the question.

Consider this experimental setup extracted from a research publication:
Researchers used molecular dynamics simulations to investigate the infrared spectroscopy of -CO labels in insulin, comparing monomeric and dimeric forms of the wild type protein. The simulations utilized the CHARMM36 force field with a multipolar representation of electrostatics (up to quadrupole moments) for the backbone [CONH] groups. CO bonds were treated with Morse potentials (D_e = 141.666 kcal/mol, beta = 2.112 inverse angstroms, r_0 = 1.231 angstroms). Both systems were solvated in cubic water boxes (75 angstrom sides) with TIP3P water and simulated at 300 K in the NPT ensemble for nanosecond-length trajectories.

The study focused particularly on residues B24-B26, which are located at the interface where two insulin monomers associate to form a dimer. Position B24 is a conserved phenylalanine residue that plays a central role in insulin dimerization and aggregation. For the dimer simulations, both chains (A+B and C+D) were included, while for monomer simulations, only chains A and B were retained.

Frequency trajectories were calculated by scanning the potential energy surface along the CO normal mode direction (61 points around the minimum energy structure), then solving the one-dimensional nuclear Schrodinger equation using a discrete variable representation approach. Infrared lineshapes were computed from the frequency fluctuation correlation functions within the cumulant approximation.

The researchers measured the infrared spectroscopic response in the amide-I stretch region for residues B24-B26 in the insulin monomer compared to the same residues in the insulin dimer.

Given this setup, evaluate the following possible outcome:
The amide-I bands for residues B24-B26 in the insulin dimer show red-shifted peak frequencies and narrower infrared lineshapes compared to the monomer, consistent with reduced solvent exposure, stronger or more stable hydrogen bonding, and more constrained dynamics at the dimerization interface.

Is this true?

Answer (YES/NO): NO